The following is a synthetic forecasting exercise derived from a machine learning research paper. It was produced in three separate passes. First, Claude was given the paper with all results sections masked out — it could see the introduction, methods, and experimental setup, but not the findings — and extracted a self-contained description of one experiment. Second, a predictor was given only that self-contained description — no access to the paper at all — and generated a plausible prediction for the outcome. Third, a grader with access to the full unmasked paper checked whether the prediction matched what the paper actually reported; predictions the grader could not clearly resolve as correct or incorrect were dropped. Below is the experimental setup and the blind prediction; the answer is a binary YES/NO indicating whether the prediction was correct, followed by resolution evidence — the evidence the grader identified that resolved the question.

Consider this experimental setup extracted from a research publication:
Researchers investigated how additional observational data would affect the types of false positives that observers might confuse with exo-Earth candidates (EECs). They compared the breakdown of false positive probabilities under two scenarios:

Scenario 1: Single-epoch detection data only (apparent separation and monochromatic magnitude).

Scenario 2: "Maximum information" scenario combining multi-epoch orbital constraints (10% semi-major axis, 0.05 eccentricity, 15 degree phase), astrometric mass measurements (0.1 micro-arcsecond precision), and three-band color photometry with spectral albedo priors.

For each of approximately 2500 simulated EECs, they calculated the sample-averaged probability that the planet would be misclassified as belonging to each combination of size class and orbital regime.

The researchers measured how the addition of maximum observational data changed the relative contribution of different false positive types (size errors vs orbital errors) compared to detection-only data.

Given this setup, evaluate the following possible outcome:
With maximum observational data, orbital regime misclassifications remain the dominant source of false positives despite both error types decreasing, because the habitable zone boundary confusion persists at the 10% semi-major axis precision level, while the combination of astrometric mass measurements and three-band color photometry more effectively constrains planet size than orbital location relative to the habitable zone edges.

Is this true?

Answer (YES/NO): NO